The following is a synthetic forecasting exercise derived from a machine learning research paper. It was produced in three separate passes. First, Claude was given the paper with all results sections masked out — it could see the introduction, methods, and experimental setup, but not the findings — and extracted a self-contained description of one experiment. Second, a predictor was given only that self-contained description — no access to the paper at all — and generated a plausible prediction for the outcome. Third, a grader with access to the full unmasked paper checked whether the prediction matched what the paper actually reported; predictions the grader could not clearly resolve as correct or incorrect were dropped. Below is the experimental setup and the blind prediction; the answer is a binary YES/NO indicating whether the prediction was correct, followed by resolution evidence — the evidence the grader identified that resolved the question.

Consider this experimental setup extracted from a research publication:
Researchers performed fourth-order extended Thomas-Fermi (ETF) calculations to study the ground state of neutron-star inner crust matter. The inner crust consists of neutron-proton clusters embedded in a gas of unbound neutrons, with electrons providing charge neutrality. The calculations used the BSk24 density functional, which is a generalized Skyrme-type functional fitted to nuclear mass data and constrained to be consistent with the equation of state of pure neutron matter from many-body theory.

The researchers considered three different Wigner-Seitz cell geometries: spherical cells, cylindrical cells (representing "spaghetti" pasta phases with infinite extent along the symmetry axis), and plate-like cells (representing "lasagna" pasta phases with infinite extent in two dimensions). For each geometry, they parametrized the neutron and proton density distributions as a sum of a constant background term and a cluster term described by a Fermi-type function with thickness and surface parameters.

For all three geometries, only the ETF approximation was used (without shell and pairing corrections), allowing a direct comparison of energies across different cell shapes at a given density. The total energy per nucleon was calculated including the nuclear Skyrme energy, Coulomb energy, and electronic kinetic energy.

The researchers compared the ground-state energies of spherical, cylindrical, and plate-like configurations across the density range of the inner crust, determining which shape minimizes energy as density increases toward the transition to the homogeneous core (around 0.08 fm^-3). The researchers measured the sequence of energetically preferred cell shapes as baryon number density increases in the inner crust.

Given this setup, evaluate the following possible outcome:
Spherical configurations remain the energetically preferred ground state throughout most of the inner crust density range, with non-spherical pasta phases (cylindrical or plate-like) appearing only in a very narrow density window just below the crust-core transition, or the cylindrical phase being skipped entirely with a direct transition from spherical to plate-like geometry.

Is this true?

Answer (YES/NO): NO